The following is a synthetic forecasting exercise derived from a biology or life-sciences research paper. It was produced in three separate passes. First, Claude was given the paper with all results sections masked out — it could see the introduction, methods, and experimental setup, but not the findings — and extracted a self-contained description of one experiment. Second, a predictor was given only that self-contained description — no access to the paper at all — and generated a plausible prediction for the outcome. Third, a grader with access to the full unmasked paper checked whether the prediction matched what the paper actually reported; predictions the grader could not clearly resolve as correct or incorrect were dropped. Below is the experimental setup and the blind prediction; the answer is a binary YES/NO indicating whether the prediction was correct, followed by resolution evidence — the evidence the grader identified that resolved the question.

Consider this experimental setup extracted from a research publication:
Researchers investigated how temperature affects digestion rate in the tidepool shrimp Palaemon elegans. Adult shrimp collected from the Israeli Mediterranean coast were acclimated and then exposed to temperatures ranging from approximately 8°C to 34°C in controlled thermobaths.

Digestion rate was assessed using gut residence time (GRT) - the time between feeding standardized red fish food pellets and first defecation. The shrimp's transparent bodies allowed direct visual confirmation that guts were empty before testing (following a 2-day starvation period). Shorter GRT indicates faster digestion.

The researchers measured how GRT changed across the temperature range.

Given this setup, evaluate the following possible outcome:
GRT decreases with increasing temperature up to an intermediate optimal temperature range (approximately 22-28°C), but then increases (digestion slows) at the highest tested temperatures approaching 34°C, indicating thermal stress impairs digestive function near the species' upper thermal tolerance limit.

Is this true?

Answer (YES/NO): NO